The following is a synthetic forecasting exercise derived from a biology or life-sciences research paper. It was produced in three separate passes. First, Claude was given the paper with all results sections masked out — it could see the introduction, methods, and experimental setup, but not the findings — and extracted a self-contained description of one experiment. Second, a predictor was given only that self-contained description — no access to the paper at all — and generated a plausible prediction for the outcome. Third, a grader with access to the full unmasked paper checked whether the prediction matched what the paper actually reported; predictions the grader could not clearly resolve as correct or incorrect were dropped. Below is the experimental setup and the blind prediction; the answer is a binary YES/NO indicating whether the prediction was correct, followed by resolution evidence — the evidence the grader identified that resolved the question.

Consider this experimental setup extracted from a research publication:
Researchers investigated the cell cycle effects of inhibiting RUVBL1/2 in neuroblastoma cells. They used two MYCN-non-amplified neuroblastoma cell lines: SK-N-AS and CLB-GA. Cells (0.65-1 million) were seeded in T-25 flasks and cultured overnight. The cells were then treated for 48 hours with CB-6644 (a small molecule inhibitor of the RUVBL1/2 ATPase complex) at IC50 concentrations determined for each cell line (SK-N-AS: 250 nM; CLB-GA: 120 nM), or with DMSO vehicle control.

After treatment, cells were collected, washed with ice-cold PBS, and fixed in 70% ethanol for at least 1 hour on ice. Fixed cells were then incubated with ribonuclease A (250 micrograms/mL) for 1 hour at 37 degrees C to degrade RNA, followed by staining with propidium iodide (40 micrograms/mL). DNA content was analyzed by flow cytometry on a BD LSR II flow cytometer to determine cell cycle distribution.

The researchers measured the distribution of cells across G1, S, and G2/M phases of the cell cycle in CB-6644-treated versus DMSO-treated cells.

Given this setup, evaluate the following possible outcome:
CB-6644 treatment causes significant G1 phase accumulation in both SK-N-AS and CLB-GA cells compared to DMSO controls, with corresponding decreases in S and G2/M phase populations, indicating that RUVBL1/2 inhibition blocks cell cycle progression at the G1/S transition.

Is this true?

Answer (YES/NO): NO